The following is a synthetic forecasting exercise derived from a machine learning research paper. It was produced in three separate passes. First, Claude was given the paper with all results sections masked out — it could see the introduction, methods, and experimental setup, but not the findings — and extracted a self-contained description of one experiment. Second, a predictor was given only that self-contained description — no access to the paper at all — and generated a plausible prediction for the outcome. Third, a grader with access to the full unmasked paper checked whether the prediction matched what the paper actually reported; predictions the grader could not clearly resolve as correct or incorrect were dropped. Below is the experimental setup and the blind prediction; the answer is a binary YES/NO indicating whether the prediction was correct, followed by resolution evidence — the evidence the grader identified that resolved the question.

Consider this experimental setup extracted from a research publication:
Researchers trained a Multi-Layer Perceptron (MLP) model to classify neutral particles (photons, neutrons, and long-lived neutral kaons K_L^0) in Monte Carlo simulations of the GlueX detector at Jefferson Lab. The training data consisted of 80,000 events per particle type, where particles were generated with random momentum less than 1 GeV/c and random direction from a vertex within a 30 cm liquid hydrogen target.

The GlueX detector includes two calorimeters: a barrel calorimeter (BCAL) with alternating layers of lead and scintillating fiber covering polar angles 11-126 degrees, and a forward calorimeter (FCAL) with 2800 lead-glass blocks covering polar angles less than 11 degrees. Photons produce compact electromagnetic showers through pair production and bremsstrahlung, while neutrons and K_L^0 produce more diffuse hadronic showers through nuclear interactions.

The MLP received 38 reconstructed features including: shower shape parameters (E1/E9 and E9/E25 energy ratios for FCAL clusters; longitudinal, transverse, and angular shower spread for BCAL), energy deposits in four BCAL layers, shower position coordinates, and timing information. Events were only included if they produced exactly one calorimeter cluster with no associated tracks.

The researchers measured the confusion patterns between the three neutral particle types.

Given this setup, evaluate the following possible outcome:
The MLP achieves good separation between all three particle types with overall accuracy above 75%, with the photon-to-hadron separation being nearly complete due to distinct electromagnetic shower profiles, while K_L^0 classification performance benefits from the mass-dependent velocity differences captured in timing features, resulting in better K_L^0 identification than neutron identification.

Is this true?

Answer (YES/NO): NO